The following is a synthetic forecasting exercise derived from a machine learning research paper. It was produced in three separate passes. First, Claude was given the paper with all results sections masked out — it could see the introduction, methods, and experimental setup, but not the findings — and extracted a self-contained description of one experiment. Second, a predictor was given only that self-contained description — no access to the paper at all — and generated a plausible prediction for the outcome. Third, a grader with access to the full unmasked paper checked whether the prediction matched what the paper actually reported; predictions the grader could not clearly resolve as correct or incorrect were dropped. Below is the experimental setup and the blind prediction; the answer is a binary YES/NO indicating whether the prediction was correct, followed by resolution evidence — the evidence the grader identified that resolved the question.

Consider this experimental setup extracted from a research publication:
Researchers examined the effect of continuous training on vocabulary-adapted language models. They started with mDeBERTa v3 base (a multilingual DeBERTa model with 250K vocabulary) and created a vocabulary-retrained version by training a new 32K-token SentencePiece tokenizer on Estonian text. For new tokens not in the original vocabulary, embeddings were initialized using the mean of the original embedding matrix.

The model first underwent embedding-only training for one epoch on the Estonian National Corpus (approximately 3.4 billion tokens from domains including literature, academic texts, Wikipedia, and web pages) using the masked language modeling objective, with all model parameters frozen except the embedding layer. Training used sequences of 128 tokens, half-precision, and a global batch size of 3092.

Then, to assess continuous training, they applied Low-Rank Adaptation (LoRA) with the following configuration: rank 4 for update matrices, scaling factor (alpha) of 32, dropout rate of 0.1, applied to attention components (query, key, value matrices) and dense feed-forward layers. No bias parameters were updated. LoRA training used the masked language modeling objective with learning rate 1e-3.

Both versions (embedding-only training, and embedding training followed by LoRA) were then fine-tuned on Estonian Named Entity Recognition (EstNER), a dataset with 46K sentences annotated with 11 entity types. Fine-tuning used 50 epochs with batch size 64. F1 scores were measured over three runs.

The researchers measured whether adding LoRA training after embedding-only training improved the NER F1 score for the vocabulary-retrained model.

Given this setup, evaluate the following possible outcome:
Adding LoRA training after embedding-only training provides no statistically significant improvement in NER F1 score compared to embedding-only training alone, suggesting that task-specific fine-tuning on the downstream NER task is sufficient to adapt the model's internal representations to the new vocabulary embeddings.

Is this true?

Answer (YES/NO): NO